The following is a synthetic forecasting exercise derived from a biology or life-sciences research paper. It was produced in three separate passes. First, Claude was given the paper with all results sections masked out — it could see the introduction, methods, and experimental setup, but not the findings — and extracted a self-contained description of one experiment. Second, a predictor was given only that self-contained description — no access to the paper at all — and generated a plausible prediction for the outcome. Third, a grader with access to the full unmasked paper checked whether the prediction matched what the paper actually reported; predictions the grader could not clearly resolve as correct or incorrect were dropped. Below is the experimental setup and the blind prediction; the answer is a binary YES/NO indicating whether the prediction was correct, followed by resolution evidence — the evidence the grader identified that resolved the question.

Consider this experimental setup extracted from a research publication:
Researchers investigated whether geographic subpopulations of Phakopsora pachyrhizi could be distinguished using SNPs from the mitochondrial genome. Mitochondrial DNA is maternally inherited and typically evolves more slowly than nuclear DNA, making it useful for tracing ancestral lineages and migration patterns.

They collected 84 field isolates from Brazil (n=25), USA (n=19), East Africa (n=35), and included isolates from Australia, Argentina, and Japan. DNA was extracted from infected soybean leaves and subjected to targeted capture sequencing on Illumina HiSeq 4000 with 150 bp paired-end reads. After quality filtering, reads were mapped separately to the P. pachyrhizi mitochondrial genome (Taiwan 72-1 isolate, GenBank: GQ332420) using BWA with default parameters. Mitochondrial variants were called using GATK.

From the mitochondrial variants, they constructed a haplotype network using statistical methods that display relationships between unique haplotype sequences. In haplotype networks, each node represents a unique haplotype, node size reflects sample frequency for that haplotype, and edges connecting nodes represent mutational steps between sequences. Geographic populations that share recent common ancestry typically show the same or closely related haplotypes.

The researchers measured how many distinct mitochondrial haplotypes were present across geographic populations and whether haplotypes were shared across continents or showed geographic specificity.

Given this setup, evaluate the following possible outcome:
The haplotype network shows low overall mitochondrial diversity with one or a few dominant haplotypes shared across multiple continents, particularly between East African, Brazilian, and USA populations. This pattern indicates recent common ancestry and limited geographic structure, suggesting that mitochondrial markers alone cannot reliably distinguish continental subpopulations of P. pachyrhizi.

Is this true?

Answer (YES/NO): NO